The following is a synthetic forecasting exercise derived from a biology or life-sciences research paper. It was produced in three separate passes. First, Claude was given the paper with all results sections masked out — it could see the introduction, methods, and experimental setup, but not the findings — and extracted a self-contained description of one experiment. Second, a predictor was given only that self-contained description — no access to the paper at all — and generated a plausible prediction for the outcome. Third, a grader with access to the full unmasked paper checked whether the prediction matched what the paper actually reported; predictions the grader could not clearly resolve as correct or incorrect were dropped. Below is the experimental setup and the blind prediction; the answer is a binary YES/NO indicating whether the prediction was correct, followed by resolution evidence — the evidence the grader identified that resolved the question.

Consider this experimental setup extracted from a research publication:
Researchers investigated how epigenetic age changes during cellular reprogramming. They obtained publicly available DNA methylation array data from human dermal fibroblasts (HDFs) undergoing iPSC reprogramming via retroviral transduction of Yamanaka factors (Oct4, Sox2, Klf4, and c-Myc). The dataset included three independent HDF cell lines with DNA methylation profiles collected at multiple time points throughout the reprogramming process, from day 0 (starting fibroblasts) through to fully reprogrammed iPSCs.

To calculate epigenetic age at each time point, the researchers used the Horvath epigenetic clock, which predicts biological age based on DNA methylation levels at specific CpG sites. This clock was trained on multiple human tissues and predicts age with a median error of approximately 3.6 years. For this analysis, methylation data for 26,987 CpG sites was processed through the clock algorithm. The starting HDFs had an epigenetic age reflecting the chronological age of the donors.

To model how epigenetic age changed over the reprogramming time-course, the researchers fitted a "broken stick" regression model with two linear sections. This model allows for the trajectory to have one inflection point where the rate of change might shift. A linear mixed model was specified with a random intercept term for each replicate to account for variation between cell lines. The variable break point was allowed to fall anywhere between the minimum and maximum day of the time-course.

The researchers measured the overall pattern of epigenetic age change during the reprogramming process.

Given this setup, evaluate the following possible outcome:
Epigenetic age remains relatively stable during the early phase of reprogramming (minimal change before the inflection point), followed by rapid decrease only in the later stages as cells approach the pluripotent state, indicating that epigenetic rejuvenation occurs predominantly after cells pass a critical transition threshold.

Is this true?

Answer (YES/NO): NO